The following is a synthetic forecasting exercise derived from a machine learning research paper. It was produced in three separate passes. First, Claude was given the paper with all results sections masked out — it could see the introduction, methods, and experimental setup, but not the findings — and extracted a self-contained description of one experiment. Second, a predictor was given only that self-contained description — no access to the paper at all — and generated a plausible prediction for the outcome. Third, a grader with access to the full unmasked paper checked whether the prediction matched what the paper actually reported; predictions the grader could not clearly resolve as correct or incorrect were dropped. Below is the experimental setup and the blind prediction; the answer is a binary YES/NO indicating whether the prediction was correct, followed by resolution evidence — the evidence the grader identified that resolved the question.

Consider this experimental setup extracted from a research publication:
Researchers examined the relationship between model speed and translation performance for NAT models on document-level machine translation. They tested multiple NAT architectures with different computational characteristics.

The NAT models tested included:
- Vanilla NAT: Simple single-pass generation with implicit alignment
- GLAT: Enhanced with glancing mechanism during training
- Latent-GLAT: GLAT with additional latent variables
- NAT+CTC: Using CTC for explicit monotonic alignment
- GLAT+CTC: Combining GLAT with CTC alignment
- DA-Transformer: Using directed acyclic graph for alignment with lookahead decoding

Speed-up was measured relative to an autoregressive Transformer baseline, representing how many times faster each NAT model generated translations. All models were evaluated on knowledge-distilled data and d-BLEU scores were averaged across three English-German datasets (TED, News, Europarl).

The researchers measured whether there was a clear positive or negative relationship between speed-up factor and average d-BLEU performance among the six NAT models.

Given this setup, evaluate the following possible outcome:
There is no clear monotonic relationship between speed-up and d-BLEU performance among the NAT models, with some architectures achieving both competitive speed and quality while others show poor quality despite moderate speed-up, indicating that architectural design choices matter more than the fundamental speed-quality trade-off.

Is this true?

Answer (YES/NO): YES